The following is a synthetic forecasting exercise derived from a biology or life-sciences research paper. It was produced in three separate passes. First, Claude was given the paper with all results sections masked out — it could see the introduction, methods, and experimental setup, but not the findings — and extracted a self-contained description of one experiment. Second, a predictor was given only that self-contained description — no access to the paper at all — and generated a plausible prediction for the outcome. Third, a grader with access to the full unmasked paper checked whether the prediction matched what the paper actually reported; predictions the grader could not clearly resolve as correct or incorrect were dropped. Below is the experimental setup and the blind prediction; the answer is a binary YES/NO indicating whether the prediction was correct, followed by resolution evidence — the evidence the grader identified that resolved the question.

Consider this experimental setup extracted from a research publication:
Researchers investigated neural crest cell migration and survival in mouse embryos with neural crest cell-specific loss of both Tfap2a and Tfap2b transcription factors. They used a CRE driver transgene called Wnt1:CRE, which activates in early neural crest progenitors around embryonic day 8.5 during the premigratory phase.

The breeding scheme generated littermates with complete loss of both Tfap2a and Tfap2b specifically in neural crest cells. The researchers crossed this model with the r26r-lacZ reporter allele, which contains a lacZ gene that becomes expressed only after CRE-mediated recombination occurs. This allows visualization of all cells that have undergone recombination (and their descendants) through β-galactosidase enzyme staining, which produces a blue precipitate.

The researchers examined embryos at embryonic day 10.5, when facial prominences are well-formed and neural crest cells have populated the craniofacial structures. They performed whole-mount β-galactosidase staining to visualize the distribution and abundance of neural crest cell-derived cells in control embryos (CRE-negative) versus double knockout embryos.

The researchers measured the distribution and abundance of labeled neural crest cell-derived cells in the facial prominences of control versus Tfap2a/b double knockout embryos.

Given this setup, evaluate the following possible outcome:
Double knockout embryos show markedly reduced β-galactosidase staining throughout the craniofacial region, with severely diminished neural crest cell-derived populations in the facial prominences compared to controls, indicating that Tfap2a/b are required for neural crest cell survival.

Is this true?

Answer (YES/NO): NO